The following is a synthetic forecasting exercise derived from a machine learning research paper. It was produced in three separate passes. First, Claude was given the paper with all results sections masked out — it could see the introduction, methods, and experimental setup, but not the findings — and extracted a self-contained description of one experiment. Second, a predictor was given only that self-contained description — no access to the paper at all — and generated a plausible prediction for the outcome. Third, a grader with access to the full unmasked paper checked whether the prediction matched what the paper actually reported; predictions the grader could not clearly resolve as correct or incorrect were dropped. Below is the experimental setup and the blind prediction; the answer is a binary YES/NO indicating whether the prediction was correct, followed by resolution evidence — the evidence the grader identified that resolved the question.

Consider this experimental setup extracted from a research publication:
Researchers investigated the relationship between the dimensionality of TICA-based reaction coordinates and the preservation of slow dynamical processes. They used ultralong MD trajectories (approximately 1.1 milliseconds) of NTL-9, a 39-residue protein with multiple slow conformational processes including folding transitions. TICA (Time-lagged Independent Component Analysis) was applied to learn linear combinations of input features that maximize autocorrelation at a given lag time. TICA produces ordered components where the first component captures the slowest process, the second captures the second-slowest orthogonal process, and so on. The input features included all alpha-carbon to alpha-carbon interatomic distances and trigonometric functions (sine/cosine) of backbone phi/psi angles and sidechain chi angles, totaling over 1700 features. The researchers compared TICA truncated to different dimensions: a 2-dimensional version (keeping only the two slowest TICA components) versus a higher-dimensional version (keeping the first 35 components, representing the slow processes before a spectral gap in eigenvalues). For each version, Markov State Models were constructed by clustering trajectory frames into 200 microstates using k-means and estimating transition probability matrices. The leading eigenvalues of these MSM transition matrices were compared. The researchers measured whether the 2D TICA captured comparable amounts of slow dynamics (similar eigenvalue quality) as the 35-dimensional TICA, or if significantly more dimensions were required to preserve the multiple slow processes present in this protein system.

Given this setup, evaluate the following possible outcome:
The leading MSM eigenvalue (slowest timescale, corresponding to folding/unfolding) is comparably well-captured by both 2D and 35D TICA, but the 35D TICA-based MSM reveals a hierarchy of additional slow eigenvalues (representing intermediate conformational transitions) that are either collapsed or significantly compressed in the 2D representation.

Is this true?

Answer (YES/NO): YES